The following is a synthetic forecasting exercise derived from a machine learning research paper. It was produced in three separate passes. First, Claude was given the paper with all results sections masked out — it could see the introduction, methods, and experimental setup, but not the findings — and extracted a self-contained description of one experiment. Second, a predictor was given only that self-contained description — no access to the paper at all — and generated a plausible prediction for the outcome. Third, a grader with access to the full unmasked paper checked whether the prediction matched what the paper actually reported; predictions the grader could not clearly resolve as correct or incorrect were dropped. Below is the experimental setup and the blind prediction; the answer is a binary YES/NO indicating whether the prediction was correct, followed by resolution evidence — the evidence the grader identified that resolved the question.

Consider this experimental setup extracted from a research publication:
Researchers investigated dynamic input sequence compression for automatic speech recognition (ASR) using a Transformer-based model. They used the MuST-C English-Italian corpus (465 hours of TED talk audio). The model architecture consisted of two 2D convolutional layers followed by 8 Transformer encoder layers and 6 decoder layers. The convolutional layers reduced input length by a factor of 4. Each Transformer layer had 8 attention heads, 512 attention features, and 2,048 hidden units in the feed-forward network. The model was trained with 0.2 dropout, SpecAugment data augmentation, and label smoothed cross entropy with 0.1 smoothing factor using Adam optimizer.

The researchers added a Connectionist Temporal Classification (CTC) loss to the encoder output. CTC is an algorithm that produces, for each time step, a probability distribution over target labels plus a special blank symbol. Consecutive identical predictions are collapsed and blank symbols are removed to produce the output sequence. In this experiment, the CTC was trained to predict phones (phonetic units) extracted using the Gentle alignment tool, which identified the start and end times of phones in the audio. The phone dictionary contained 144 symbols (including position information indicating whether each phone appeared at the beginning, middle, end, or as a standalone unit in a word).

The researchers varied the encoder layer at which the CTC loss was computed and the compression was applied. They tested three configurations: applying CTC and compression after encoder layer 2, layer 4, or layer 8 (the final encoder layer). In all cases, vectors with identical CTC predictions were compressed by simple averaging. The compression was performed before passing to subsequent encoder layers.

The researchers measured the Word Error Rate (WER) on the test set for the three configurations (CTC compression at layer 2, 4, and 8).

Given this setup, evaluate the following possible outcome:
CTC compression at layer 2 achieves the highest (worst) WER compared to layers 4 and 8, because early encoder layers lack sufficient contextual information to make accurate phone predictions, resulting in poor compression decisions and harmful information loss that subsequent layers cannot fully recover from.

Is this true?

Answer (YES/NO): YES